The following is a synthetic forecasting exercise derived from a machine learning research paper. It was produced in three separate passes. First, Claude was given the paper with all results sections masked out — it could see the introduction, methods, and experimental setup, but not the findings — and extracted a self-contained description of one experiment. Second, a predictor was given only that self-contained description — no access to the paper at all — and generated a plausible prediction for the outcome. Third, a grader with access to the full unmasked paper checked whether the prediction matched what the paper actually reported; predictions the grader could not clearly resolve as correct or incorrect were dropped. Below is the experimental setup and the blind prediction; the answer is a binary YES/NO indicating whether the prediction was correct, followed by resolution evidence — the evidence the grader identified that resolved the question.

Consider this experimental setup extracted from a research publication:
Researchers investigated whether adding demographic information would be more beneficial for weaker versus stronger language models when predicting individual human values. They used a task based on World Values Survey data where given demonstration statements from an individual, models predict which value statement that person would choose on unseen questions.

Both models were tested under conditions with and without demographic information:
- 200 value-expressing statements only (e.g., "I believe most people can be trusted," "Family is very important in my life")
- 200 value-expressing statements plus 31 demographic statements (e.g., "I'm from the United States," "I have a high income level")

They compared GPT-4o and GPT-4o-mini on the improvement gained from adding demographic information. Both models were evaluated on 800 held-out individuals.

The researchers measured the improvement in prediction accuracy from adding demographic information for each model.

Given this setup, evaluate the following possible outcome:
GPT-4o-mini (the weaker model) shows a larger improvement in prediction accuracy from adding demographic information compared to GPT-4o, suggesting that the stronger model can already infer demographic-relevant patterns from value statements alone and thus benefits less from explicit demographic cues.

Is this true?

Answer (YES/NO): YES